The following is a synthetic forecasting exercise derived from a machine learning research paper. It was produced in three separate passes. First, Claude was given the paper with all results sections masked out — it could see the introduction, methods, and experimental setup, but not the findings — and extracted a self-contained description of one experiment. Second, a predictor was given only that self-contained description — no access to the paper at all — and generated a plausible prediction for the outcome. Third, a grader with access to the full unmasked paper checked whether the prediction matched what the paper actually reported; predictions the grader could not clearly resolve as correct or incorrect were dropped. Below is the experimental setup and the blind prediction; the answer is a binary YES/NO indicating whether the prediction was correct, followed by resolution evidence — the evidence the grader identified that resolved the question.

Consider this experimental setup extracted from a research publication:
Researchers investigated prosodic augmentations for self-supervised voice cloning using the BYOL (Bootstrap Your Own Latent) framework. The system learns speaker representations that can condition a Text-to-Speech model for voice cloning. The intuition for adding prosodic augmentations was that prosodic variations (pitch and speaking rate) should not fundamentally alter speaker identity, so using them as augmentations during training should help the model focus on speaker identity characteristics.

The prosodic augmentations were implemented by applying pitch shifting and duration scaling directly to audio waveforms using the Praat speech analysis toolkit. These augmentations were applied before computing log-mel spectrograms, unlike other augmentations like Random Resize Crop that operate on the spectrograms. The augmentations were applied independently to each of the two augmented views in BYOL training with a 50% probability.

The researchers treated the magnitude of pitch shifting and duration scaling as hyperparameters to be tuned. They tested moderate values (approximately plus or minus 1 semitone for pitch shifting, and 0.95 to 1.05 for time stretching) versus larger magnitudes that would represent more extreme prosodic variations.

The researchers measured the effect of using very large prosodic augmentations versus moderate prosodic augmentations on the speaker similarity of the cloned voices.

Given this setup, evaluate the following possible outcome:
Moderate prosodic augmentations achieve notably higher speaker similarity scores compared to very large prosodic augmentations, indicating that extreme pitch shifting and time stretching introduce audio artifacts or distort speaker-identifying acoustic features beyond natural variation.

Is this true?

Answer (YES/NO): YES